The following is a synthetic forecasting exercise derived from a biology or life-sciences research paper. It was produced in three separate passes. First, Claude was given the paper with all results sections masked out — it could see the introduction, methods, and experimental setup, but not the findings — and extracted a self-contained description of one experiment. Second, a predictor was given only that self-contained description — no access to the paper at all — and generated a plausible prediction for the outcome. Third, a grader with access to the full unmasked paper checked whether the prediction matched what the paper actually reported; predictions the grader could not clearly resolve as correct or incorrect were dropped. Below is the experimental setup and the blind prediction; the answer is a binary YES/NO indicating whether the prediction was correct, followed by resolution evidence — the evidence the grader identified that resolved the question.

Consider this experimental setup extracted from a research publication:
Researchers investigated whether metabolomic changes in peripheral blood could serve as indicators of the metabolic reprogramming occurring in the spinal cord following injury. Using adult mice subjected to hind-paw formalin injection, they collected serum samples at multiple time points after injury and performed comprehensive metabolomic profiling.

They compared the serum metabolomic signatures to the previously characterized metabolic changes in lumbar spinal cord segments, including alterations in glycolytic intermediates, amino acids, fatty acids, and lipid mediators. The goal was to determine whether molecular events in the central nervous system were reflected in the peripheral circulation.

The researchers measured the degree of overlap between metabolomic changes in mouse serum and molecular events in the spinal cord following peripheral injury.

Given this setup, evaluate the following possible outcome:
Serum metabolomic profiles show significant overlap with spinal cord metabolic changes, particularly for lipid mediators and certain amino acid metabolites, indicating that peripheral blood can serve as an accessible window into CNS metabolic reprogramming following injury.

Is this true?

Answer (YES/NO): NO